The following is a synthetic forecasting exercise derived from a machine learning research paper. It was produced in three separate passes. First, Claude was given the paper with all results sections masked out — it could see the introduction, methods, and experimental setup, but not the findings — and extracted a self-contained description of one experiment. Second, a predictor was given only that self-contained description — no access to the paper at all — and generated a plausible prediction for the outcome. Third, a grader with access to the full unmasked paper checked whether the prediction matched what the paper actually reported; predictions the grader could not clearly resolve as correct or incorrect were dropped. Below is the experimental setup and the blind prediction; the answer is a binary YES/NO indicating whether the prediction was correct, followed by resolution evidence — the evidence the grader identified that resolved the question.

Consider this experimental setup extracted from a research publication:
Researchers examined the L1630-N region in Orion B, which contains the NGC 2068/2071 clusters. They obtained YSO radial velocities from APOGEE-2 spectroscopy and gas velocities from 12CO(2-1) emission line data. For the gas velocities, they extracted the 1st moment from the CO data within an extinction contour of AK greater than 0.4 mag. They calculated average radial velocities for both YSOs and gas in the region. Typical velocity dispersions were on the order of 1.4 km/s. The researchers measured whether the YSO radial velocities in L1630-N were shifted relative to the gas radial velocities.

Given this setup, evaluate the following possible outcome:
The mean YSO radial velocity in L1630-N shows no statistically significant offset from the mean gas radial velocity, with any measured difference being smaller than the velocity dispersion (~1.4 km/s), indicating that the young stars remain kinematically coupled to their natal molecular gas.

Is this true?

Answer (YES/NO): NO